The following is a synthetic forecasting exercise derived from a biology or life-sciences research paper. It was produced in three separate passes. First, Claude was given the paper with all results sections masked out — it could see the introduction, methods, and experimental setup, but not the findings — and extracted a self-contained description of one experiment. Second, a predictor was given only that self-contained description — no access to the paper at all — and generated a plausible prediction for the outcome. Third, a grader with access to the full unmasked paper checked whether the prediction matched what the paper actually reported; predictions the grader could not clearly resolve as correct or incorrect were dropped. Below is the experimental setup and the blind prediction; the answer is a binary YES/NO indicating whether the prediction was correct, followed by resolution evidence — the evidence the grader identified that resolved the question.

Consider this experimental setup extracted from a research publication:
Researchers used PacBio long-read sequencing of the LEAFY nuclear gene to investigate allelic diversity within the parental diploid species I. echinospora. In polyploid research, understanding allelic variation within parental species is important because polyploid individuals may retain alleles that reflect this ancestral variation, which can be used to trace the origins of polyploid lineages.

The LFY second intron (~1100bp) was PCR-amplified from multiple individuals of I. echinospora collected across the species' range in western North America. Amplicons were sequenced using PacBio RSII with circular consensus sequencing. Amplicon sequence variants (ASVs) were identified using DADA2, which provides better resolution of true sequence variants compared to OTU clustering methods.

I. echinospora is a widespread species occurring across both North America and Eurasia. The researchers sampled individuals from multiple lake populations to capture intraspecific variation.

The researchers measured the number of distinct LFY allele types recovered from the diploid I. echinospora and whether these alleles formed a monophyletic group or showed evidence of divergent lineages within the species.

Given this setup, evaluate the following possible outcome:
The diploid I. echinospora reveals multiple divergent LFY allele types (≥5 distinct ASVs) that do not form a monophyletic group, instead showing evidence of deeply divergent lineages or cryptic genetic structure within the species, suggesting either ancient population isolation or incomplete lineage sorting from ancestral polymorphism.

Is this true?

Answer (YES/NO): NO